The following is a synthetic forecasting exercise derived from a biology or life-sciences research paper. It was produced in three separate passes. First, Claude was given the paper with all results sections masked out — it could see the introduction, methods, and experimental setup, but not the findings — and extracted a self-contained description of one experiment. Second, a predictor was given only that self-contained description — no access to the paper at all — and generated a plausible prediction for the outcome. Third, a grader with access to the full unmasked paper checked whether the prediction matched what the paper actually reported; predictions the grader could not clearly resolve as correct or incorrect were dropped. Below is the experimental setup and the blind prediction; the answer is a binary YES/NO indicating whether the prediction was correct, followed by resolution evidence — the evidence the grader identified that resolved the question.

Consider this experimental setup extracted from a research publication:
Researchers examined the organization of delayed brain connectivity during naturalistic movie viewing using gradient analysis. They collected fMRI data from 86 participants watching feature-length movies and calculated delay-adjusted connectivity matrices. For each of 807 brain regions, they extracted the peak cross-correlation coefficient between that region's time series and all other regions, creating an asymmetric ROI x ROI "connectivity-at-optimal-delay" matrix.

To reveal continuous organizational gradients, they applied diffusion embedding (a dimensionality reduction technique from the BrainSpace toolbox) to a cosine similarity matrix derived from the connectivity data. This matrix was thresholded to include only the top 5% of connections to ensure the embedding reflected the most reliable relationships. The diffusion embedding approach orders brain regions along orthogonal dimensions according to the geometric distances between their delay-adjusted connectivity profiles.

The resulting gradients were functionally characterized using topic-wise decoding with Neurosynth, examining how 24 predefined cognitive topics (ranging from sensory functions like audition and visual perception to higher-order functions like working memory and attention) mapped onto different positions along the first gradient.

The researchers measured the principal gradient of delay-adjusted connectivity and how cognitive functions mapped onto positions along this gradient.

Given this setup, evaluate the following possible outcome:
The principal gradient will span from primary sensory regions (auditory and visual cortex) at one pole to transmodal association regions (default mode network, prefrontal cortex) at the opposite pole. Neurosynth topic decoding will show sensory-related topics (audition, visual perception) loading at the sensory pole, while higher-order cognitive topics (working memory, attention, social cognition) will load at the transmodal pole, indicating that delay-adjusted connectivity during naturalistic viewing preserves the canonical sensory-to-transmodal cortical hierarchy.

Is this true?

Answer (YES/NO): NO